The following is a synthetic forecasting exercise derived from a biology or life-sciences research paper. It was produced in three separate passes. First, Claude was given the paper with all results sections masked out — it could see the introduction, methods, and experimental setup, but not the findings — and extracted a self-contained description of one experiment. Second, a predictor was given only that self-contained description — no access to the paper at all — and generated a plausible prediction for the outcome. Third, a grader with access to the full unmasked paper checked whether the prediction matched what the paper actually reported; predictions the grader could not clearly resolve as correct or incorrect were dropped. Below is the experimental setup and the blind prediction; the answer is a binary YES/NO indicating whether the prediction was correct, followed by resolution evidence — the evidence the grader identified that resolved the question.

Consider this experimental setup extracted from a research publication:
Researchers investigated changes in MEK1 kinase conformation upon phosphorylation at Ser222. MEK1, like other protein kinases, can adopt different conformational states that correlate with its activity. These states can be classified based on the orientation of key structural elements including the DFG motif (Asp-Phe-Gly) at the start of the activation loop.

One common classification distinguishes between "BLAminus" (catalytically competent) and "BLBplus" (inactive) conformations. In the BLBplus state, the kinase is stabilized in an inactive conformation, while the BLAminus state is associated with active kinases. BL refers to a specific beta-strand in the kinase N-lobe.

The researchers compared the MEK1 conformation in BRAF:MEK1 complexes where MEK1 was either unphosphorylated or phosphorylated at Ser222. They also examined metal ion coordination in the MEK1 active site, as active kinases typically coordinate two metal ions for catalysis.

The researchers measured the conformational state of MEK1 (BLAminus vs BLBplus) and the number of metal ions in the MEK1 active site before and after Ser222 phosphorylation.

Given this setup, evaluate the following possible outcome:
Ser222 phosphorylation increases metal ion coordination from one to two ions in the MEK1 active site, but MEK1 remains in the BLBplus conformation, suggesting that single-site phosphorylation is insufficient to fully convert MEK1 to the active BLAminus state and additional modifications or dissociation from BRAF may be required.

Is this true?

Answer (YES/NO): NO